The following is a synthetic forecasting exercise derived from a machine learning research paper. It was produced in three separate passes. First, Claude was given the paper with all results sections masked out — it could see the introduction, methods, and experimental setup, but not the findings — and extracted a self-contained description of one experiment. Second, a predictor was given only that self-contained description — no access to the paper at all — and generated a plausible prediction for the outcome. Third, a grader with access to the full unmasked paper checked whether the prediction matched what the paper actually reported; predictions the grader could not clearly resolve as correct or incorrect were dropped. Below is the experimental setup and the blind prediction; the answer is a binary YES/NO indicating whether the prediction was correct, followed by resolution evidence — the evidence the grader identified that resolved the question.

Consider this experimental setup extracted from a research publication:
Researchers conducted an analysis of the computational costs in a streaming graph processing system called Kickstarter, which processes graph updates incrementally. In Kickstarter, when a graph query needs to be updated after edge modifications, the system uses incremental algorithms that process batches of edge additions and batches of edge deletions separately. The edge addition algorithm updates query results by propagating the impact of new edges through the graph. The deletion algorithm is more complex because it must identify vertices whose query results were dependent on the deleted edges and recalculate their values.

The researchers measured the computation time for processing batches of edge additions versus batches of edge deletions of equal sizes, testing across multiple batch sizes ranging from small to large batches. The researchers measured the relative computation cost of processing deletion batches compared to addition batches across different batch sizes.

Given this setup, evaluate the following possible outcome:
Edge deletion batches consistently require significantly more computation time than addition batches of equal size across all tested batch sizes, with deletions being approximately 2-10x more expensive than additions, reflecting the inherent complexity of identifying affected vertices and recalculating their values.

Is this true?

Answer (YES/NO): YES